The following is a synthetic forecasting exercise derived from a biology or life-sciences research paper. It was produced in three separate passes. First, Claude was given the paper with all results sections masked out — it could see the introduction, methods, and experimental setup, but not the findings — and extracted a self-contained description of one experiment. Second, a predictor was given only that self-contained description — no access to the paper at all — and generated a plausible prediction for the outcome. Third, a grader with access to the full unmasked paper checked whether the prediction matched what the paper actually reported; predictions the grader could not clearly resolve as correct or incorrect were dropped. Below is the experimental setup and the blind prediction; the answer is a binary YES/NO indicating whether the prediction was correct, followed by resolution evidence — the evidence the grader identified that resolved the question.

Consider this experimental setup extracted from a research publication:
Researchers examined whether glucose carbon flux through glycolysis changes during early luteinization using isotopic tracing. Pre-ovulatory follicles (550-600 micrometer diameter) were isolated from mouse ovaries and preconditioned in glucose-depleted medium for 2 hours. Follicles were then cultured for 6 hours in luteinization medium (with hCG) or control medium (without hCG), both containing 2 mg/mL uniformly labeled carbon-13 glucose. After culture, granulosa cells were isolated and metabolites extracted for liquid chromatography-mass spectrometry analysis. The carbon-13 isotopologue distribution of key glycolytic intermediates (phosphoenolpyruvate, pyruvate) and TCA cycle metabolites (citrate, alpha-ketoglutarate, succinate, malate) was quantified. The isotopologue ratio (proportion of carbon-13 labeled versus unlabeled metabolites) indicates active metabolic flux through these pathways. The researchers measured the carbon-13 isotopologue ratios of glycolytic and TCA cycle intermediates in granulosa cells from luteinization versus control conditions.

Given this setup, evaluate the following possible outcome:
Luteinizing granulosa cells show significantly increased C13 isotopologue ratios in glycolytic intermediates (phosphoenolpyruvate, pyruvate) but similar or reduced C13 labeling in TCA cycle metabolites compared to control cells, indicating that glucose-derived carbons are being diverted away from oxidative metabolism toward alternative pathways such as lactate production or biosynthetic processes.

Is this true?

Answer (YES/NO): NO